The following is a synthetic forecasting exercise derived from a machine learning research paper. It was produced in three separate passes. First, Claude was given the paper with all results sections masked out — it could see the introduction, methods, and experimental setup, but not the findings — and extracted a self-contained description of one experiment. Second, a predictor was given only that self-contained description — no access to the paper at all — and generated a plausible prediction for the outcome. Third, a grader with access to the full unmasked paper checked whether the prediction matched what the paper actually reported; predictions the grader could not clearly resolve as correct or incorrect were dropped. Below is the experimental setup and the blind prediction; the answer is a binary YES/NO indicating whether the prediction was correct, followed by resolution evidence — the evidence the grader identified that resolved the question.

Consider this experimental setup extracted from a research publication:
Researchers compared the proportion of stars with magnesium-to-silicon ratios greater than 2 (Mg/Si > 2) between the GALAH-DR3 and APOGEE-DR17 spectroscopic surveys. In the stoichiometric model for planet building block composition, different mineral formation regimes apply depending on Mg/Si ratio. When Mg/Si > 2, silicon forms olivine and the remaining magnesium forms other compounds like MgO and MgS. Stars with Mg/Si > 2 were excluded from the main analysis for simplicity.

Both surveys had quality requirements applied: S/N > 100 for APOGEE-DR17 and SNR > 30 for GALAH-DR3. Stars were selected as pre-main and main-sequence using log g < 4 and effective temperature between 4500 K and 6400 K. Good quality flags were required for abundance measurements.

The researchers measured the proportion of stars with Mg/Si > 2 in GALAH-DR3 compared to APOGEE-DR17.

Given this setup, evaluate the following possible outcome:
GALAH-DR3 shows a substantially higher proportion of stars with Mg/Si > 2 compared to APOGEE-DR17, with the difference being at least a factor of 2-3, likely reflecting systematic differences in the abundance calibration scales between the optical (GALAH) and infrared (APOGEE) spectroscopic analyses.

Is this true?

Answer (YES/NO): YES